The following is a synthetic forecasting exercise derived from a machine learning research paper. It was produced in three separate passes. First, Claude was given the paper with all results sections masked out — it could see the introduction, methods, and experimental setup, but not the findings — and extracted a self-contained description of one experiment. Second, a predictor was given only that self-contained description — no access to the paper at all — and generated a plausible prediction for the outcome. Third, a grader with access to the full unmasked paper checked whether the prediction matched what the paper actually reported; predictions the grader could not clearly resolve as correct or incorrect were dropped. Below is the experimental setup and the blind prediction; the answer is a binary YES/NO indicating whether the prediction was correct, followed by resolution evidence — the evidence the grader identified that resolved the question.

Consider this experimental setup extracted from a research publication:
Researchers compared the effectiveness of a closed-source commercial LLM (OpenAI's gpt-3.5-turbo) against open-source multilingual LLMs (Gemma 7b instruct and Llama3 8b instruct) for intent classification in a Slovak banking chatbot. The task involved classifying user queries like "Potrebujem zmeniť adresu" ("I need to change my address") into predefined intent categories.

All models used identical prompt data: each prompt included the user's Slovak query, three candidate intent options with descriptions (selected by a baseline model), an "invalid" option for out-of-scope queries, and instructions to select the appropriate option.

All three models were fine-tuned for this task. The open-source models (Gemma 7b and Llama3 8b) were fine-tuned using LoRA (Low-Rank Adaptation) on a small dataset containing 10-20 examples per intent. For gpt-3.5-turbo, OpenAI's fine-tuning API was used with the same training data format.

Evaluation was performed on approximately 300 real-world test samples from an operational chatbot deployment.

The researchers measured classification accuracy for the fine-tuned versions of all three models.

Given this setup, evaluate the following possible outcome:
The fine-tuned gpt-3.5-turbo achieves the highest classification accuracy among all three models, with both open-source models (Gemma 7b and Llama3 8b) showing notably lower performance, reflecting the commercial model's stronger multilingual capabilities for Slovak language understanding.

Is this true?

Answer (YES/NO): YES